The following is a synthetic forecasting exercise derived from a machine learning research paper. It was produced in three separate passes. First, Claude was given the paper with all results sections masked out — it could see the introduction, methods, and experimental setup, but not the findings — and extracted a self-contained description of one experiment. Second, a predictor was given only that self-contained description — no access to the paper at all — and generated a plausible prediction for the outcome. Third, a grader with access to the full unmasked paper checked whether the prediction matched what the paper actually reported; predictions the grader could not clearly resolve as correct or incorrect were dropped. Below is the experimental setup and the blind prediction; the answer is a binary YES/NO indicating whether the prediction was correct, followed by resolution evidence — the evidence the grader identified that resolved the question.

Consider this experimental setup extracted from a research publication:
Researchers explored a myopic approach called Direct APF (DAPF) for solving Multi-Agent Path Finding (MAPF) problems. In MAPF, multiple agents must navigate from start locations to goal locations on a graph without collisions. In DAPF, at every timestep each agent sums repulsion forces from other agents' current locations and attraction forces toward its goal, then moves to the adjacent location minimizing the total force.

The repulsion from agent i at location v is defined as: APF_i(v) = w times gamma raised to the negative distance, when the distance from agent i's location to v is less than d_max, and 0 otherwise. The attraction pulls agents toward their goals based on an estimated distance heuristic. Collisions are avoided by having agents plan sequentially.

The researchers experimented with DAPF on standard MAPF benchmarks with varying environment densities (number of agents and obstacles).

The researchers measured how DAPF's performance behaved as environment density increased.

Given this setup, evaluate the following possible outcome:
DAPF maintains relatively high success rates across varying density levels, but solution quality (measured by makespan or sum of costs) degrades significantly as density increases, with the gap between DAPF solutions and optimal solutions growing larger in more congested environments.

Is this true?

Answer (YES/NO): NO